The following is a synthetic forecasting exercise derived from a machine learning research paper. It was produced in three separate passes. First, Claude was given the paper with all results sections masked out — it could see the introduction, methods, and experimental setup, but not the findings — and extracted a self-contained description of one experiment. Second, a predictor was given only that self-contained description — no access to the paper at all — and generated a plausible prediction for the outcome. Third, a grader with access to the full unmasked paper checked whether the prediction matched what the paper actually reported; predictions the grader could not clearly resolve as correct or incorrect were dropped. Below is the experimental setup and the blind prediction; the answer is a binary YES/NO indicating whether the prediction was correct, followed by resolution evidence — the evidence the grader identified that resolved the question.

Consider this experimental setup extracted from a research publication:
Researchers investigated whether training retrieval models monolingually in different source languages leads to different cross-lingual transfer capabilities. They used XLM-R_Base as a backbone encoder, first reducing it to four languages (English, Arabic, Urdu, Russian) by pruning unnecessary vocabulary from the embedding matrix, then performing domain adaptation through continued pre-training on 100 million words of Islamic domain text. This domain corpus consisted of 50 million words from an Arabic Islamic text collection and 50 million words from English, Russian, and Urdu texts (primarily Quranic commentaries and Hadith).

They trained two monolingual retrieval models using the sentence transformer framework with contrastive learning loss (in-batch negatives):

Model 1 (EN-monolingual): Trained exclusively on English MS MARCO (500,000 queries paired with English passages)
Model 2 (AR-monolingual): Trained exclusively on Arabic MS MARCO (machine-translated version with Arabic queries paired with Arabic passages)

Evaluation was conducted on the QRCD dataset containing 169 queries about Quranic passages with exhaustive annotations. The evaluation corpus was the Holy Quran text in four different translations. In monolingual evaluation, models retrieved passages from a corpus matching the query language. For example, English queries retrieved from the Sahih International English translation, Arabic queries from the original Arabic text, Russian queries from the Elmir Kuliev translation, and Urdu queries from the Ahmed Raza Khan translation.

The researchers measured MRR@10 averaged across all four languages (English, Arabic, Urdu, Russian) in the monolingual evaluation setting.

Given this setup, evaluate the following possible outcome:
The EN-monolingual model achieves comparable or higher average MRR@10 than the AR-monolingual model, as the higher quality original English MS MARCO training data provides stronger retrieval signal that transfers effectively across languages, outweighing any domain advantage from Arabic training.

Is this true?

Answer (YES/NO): NO